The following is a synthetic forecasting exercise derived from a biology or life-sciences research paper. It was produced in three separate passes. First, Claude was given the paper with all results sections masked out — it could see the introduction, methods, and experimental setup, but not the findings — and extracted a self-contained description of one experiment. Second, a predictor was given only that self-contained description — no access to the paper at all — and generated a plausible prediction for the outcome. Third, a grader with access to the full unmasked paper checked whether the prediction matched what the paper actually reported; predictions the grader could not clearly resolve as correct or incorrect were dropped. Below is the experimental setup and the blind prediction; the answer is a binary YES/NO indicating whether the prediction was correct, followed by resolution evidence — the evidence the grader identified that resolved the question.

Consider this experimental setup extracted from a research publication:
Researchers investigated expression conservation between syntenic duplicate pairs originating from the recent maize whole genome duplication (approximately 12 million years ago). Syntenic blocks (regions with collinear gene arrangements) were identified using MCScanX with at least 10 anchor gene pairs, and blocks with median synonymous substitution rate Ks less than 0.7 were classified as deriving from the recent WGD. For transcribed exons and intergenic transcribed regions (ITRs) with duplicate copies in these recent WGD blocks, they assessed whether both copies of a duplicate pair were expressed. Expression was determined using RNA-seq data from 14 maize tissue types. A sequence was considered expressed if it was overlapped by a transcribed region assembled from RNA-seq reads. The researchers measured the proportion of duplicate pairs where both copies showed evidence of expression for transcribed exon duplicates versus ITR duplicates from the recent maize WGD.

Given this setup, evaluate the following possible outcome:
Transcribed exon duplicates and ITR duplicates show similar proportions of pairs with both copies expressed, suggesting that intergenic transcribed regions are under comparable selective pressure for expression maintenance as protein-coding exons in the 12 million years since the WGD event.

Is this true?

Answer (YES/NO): NO